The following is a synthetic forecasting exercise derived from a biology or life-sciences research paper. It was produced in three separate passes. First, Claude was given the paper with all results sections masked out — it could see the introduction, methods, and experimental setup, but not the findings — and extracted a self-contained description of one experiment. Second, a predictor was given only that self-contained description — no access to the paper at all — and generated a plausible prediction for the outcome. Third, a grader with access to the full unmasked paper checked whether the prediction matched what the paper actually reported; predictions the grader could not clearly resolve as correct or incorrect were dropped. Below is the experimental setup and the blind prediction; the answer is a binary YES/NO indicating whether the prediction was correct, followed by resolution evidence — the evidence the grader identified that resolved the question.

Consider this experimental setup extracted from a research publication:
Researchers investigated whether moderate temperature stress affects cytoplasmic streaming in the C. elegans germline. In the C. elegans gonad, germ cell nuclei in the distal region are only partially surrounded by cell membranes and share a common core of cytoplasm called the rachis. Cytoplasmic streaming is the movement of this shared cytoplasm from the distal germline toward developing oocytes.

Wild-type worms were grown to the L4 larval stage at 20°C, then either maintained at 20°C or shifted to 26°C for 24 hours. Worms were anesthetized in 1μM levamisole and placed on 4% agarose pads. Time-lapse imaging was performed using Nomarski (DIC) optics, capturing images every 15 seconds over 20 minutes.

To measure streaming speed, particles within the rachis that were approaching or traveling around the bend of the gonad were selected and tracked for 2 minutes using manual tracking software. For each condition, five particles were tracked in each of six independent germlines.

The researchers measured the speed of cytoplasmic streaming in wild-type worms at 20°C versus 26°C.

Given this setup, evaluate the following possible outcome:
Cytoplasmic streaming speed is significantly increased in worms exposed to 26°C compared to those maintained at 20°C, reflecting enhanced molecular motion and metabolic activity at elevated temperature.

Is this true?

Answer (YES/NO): YES